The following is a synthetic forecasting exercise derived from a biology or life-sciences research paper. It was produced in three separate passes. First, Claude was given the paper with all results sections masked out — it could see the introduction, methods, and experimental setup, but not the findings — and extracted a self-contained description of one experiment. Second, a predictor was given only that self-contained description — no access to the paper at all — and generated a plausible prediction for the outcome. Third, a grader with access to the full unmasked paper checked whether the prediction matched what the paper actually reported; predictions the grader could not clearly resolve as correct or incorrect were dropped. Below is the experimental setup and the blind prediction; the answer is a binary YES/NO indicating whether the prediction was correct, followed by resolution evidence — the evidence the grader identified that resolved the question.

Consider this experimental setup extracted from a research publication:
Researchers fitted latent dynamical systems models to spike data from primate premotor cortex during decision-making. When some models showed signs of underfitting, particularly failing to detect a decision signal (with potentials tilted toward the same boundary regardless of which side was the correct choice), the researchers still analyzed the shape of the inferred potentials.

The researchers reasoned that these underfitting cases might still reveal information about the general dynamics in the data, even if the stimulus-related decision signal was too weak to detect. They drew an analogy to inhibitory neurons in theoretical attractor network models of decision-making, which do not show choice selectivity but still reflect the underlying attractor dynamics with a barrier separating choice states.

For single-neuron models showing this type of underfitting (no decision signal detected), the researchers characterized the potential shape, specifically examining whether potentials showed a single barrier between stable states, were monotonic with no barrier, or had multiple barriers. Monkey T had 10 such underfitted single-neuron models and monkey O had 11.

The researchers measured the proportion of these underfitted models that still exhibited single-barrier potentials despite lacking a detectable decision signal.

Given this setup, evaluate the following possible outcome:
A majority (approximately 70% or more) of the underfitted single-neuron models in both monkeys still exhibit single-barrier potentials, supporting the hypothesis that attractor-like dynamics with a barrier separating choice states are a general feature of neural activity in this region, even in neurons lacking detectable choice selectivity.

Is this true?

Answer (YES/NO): NO